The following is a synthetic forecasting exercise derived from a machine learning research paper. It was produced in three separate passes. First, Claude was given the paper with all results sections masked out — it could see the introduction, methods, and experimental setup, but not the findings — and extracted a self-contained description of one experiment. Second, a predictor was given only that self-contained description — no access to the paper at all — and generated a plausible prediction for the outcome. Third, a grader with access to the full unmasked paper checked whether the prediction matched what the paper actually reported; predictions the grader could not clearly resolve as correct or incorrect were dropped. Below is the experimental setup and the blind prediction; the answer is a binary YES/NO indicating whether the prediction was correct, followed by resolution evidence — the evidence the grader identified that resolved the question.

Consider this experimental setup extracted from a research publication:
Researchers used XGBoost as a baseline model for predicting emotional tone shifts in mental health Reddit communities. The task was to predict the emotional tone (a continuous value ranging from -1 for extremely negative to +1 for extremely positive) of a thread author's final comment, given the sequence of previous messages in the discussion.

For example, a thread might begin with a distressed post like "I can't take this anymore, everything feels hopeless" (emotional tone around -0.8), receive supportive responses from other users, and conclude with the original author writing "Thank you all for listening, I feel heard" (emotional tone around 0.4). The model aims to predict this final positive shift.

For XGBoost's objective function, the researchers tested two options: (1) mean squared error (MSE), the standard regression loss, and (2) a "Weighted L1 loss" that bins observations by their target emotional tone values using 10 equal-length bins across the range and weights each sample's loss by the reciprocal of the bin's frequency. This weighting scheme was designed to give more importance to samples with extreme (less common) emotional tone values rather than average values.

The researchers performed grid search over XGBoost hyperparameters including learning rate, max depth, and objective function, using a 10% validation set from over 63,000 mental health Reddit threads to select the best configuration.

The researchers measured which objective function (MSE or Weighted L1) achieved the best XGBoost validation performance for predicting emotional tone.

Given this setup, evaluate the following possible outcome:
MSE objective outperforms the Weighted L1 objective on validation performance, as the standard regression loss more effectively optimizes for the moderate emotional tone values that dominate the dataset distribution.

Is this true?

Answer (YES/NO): YES